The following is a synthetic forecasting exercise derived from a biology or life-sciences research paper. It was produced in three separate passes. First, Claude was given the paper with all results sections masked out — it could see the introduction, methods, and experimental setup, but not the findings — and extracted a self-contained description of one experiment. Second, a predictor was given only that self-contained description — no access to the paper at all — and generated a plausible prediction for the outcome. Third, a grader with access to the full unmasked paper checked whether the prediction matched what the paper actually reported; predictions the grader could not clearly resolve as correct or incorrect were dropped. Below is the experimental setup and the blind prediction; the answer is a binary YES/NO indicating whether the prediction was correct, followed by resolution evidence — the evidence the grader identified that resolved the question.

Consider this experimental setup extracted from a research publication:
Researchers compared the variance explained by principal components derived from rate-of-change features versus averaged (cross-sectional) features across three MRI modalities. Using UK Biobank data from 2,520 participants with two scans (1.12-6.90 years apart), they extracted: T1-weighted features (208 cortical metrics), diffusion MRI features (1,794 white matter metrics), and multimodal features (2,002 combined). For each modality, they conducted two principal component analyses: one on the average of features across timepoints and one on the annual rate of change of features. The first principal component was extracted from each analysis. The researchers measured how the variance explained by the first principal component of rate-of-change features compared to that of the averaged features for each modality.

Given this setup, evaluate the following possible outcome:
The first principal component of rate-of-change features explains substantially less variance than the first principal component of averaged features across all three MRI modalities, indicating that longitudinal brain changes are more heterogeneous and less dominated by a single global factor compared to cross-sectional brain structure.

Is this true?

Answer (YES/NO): YES